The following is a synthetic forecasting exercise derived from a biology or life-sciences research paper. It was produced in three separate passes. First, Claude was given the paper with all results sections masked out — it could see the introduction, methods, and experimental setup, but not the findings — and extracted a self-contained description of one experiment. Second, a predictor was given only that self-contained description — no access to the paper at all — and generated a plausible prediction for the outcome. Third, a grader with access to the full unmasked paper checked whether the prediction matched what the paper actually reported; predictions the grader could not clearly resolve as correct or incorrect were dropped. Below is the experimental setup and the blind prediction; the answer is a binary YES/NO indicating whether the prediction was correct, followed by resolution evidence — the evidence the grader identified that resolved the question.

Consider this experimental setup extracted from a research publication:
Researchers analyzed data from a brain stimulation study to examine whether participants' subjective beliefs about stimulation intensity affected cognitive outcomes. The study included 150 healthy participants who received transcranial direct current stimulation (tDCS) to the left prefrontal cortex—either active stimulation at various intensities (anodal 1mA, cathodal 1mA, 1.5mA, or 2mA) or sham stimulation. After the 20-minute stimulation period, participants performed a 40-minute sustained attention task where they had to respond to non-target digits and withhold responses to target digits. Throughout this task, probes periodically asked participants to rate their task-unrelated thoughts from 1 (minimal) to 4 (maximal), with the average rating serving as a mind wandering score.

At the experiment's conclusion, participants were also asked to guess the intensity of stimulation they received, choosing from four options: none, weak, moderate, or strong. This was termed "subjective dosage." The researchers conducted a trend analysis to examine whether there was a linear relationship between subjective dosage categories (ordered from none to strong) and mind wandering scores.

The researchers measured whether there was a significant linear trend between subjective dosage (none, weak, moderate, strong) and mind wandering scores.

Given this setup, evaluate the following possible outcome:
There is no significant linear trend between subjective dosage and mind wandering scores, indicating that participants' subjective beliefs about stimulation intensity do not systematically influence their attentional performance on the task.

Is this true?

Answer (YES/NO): NO